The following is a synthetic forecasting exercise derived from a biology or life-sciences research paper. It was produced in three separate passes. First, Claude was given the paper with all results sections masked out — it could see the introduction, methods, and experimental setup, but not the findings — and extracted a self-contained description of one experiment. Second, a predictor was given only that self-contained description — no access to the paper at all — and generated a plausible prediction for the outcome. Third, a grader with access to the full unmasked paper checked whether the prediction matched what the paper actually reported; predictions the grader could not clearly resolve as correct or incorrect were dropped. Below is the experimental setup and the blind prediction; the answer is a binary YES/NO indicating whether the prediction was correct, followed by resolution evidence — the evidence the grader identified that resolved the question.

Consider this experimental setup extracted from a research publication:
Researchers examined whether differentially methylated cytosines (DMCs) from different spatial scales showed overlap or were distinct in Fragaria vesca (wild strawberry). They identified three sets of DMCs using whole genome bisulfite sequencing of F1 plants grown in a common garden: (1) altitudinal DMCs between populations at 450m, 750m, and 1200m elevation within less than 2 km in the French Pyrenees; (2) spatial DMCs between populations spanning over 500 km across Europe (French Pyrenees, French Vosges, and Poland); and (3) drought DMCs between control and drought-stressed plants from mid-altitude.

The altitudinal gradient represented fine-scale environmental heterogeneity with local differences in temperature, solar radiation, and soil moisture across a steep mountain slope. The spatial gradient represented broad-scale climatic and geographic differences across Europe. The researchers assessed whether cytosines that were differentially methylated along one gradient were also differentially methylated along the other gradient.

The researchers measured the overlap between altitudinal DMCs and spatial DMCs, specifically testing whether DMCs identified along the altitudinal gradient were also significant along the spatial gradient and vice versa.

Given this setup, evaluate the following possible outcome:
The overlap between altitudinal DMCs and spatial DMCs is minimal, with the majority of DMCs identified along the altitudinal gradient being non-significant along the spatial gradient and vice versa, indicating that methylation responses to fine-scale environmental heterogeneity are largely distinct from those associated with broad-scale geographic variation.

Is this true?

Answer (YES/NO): YES